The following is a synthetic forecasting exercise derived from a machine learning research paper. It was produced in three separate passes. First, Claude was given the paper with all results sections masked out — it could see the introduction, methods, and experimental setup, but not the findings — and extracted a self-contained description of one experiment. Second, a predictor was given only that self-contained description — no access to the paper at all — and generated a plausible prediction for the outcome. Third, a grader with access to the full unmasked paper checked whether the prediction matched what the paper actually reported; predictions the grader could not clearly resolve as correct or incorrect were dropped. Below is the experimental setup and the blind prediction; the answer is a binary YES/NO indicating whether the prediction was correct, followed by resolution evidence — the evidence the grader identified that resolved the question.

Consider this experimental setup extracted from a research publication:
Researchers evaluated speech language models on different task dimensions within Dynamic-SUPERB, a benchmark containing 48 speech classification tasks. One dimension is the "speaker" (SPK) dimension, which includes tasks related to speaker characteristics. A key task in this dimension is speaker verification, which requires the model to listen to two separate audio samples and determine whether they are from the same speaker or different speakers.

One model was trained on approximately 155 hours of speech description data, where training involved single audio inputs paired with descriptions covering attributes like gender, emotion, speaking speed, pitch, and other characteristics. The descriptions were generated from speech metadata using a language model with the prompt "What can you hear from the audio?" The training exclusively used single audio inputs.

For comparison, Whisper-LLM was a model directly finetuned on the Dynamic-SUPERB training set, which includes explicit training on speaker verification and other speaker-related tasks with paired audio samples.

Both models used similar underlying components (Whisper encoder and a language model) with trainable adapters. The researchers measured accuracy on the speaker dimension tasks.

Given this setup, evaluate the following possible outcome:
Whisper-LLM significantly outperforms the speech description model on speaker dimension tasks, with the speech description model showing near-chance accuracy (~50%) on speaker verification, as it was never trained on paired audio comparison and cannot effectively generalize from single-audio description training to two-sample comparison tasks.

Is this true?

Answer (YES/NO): NO